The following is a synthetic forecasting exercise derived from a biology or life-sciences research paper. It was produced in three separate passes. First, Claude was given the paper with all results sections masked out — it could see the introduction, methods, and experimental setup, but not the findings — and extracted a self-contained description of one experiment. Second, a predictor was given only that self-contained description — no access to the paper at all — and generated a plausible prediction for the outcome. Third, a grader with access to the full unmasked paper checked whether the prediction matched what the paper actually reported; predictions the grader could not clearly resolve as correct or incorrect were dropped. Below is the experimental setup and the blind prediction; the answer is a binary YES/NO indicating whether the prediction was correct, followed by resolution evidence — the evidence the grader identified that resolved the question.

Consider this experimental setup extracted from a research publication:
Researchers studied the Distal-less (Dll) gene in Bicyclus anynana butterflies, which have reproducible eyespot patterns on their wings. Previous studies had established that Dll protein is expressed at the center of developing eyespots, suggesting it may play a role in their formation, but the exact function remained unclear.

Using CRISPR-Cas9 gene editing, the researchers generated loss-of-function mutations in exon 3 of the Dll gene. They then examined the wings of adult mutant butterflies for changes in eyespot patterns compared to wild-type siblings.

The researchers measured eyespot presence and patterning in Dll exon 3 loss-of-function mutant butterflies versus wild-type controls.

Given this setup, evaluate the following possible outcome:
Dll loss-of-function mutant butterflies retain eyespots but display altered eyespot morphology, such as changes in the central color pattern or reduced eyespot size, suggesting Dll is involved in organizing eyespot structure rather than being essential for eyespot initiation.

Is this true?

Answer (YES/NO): NO